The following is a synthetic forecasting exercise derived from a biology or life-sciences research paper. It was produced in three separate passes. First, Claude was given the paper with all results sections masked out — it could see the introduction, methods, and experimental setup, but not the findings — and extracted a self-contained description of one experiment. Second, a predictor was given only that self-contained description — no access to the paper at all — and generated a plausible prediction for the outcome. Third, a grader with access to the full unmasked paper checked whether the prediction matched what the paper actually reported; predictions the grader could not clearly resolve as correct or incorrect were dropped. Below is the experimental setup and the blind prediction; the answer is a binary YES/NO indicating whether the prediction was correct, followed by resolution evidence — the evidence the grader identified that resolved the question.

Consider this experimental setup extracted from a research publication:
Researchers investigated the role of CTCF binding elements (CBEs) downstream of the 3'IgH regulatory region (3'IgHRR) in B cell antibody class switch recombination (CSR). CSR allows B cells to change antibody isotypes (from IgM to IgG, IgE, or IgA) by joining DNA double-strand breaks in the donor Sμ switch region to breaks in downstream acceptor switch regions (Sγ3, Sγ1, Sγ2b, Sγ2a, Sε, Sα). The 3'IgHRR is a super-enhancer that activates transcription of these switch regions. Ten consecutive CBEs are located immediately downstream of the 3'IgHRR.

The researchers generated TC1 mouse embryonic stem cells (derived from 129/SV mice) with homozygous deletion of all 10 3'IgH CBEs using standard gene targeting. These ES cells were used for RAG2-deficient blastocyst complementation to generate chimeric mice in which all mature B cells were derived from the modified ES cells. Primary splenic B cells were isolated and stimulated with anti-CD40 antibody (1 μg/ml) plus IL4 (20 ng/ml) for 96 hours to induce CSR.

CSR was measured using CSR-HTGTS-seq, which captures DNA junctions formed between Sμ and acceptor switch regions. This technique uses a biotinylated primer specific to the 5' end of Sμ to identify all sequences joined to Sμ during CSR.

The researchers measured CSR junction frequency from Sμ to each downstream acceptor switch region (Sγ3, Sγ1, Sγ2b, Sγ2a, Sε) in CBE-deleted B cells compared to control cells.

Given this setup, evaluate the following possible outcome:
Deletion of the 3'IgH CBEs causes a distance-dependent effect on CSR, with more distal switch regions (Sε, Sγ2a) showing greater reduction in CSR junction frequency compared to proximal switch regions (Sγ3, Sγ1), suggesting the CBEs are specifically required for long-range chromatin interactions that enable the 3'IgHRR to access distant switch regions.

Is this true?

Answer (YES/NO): NO